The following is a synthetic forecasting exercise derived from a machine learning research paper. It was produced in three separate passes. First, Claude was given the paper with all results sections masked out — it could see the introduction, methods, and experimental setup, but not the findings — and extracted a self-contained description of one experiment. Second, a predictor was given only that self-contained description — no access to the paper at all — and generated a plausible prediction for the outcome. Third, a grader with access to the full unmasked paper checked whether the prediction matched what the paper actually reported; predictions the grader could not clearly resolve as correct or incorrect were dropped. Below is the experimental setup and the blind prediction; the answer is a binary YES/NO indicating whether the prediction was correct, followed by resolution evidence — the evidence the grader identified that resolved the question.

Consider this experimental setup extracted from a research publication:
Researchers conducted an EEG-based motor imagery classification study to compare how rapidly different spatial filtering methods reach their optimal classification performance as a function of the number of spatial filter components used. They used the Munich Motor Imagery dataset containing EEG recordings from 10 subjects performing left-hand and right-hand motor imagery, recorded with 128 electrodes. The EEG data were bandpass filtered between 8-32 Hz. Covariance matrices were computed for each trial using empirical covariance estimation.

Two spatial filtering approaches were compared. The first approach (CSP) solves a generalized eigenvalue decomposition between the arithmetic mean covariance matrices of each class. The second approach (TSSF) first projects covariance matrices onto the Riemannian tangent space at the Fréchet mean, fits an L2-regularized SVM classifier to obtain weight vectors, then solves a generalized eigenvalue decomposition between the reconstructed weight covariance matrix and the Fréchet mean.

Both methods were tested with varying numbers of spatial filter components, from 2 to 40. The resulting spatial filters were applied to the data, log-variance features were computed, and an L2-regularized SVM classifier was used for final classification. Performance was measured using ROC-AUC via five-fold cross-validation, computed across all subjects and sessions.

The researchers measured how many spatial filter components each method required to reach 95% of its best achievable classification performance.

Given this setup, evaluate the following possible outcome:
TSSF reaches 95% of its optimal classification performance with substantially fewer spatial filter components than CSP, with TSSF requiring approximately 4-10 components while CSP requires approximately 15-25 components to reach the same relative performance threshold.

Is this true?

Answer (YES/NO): YES